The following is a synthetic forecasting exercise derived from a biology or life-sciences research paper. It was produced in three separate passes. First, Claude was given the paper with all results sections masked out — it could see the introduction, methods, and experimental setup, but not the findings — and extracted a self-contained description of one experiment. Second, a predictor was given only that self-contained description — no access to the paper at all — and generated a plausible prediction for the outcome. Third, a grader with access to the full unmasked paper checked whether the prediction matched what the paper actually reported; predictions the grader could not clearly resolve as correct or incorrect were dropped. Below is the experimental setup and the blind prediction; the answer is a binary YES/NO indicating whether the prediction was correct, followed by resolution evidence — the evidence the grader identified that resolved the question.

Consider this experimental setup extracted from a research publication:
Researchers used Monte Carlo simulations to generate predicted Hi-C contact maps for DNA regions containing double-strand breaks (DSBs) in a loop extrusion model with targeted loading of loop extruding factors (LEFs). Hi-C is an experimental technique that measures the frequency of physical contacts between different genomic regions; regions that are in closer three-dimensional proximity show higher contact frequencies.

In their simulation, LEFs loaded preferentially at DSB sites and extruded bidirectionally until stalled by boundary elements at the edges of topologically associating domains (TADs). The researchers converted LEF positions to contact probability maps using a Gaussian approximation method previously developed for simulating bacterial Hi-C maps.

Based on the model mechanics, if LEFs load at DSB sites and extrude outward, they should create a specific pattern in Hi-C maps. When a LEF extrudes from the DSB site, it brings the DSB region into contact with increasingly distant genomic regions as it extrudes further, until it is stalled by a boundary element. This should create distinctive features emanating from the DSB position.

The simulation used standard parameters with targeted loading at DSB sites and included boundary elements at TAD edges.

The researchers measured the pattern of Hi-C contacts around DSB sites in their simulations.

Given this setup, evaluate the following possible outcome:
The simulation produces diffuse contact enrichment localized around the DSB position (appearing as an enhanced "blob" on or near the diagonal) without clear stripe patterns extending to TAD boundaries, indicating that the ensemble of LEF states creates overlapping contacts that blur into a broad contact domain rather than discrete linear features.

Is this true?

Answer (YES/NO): NO